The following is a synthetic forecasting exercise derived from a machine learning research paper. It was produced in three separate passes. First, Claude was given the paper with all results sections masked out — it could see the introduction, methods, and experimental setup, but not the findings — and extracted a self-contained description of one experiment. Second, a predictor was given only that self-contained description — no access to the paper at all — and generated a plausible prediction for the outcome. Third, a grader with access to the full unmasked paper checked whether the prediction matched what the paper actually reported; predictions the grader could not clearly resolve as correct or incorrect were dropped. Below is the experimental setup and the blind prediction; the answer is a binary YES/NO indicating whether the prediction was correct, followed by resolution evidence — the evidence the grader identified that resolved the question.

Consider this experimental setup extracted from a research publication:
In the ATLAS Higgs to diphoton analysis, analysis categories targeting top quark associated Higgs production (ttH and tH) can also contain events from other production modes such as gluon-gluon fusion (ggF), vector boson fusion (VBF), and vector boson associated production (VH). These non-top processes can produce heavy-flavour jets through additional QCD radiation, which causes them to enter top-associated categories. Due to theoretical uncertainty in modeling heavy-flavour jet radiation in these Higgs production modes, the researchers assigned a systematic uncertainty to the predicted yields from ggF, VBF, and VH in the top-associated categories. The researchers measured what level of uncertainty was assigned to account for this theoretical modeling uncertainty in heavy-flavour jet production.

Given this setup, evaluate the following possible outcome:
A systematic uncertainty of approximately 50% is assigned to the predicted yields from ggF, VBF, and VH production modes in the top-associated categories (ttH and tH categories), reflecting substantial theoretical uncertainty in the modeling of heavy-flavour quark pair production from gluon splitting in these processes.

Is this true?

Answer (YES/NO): NO